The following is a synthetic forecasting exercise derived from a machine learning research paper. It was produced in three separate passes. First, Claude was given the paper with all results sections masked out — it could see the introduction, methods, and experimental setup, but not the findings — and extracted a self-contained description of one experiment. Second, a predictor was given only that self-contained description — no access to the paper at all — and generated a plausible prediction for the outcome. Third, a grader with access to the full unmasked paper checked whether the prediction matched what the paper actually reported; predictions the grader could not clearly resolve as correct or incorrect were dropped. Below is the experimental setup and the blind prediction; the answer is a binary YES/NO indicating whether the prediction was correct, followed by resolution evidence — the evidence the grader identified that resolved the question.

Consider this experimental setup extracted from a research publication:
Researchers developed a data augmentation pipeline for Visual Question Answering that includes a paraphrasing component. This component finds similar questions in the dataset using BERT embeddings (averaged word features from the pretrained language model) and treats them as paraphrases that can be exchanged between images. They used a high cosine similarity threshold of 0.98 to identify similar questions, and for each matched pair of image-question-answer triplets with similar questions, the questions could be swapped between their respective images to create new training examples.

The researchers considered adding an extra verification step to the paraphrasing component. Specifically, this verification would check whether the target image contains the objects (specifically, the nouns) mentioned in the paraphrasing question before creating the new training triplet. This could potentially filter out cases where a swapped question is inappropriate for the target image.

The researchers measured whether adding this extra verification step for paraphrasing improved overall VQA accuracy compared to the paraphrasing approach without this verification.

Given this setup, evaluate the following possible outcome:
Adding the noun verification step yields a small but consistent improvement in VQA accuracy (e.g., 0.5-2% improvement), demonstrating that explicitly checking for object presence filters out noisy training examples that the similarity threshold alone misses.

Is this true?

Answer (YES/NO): NO